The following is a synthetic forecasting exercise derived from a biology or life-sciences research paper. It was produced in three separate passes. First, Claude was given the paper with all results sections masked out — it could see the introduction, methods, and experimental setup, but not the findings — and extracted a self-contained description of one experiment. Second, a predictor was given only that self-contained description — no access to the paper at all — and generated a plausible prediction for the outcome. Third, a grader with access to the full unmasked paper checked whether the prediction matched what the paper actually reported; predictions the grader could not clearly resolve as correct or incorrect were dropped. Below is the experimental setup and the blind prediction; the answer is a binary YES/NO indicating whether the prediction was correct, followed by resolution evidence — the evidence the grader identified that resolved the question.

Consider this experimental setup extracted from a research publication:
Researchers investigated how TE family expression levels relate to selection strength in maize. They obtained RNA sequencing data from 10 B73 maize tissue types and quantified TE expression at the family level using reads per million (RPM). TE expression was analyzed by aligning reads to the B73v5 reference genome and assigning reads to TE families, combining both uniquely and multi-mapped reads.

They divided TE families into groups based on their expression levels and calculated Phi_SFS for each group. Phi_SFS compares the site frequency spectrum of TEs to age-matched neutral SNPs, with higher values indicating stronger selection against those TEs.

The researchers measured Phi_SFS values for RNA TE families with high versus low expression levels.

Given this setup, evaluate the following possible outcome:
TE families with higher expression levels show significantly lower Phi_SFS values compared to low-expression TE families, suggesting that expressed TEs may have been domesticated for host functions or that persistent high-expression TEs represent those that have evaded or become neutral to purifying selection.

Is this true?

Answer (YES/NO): YES